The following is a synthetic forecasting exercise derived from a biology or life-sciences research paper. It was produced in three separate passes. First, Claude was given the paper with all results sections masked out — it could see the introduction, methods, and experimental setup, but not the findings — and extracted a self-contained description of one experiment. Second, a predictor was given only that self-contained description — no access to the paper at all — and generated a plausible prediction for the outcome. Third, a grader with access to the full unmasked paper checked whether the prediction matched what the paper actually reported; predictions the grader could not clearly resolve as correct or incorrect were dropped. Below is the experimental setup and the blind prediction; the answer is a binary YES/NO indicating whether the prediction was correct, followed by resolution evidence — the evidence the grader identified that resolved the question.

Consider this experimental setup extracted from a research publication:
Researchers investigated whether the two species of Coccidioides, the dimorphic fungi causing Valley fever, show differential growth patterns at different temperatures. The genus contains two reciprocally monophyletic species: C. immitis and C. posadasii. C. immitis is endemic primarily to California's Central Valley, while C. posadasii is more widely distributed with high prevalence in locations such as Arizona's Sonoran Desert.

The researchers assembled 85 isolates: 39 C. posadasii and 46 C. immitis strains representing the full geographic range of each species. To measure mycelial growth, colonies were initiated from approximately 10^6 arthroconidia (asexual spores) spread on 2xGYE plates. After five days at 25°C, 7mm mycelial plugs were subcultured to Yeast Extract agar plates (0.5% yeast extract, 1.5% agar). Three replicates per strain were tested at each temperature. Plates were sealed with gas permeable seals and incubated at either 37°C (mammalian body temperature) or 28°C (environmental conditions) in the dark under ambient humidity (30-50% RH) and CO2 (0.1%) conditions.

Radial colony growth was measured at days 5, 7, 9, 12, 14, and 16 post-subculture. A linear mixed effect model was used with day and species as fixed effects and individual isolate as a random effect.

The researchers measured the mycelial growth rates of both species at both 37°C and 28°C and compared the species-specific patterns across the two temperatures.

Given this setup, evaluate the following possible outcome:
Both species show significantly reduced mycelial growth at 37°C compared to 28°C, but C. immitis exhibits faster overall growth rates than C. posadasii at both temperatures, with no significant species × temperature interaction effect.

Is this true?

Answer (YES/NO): NO